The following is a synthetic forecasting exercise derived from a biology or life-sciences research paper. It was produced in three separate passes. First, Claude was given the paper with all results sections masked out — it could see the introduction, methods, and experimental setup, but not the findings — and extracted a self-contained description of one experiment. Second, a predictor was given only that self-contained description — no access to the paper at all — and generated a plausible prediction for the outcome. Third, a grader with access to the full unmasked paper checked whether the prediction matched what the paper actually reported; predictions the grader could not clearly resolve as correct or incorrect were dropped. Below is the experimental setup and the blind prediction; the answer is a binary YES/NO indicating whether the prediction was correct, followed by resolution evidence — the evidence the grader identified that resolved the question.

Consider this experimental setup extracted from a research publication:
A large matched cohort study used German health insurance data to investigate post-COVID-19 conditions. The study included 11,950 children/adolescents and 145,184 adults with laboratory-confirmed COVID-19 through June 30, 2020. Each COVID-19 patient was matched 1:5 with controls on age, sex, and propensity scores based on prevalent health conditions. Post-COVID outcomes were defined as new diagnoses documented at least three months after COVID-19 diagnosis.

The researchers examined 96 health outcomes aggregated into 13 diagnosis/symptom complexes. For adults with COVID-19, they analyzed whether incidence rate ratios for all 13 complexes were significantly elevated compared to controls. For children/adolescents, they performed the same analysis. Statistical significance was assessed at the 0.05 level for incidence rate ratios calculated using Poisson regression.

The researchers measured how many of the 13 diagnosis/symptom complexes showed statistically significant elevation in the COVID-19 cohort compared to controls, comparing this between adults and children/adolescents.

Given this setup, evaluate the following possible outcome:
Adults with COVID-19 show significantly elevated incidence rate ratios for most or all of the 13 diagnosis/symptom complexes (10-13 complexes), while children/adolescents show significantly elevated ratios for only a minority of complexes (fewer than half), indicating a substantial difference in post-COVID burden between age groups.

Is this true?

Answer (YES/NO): NO